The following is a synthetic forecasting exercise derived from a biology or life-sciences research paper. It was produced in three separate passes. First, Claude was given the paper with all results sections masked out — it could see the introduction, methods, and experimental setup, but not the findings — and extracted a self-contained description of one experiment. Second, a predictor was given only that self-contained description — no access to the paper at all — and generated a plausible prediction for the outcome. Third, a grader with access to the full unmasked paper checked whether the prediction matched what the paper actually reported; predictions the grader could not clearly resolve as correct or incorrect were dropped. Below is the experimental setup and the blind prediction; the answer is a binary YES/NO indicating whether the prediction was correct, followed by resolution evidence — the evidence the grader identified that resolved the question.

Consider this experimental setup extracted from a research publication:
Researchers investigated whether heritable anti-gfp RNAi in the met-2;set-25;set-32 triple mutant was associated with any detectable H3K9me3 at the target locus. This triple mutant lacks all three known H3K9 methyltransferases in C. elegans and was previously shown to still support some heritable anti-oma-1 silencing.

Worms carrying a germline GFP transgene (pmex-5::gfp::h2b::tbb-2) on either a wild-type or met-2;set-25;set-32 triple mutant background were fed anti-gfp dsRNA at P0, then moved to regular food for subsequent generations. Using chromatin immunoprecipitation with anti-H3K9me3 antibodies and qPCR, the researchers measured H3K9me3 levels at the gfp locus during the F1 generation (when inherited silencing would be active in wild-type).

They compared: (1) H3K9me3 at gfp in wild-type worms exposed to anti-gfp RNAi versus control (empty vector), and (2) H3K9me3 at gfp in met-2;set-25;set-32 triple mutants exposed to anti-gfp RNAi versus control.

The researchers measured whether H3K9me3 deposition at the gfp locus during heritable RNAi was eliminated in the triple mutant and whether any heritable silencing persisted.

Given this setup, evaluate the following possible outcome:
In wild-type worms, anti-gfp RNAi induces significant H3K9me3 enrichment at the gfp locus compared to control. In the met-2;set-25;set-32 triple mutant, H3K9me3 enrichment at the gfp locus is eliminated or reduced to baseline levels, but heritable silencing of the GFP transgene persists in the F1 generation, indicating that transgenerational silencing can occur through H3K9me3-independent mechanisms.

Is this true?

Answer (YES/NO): NO